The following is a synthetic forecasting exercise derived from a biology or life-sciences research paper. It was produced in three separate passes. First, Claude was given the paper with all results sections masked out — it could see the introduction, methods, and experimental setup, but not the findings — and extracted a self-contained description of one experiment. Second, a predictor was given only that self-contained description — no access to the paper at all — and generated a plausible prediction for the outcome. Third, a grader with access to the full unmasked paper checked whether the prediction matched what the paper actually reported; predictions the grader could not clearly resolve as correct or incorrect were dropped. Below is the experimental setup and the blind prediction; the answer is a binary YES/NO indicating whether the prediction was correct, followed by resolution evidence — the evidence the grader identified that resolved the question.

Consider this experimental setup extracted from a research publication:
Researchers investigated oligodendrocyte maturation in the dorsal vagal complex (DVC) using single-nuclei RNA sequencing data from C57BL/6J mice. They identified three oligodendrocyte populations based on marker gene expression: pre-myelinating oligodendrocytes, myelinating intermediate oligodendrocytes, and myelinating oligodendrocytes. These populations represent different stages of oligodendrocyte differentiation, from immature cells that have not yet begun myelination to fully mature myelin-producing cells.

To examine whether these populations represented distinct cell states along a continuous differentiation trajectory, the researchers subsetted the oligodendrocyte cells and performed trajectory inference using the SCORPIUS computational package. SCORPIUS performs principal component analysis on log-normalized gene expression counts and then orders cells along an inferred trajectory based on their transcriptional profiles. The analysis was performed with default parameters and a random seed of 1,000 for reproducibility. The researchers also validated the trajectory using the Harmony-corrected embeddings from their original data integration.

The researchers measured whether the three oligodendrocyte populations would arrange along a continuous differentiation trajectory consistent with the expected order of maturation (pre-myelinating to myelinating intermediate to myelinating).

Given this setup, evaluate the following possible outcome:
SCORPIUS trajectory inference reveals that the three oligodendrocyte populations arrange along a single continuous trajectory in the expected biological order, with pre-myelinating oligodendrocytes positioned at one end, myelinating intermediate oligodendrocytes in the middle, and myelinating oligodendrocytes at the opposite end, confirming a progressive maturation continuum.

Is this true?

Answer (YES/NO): NO